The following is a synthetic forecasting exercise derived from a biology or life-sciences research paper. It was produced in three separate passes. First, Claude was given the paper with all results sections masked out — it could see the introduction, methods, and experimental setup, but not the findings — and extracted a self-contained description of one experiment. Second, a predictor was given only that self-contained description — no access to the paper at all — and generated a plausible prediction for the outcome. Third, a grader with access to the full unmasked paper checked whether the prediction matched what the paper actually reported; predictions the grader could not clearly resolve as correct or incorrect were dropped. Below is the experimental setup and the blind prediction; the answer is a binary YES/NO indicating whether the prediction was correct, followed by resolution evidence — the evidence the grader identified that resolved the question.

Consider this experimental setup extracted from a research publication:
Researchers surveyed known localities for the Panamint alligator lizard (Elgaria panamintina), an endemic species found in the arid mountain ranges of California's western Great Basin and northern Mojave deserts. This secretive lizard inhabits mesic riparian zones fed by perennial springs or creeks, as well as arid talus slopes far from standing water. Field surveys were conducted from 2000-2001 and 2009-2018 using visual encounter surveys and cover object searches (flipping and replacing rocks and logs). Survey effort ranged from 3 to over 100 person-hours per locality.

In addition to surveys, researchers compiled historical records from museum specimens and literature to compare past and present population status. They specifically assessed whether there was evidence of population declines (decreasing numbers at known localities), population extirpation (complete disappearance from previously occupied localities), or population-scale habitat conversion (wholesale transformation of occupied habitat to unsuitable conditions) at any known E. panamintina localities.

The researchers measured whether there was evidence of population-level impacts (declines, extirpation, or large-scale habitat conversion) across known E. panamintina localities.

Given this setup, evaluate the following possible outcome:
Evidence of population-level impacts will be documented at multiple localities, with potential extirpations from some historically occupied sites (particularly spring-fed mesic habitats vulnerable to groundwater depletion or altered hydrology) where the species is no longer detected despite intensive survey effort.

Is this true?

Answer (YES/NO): NO